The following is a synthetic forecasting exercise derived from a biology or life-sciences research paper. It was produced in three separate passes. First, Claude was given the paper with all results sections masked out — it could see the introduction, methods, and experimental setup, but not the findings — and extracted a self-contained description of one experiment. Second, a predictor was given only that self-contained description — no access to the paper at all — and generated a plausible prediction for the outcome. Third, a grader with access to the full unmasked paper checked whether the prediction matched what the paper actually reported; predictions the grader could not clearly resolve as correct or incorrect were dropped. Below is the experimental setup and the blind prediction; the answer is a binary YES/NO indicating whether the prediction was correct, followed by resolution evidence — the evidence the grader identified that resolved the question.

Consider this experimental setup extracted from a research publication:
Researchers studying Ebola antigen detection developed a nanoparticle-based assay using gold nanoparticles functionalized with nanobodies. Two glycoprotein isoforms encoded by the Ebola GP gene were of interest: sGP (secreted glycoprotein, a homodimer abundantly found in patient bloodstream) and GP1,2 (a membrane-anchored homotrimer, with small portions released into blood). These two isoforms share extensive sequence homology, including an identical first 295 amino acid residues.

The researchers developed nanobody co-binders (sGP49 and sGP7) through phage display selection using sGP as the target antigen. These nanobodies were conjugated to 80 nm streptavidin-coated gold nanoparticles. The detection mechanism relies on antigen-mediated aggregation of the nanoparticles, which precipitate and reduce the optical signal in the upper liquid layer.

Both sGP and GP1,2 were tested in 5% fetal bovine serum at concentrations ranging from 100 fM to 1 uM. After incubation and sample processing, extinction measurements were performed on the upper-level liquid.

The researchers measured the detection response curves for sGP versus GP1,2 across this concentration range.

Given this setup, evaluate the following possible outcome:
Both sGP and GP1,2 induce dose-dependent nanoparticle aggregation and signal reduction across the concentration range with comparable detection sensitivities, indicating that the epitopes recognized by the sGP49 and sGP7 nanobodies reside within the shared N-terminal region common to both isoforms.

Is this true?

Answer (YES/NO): NO